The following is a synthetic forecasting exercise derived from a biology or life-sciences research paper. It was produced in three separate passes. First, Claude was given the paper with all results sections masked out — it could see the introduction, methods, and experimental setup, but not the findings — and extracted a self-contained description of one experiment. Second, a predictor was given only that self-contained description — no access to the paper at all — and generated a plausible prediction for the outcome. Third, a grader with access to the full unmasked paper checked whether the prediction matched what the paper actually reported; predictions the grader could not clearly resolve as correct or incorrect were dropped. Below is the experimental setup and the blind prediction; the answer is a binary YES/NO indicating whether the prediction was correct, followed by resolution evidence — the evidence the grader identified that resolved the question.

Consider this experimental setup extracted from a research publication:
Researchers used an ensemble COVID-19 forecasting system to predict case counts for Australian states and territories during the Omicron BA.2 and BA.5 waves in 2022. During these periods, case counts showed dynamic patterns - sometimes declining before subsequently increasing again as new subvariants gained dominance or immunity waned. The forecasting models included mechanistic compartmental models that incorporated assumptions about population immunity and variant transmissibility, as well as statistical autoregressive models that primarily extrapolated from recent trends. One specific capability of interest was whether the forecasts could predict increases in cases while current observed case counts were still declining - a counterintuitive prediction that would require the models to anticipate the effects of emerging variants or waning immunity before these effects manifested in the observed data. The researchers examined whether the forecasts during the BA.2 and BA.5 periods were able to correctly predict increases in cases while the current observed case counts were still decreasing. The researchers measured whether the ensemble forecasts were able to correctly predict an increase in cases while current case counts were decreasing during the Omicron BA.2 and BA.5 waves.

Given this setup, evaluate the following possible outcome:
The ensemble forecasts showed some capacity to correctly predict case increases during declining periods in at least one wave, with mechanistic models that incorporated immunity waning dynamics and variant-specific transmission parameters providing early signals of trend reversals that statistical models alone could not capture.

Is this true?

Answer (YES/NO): YES